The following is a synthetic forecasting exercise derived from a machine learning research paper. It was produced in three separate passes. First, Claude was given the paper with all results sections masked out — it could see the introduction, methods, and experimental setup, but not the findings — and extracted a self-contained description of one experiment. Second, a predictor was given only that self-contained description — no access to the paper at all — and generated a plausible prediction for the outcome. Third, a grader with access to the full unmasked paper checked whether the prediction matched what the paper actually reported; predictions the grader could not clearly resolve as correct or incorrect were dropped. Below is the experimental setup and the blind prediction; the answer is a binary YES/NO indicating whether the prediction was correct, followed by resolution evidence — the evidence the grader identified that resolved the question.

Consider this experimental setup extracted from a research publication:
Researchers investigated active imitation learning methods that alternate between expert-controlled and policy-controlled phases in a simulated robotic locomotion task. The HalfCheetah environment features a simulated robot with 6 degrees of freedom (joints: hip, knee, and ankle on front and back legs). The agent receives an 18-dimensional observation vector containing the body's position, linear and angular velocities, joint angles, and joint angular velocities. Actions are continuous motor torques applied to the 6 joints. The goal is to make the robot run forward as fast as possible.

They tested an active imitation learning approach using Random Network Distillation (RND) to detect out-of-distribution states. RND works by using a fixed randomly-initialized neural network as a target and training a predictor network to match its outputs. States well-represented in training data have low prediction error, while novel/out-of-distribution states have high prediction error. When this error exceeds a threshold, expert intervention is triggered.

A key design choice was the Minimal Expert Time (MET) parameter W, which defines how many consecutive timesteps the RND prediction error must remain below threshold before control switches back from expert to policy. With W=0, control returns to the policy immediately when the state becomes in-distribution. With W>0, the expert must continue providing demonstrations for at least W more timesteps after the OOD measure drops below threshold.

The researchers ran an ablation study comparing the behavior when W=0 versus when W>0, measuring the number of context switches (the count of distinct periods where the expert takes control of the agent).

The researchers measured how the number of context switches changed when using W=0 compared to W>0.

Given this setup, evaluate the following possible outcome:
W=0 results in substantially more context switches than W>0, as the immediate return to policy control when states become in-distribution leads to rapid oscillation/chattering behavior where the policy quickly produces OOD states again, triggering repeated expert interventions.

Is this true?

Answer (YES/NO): YES